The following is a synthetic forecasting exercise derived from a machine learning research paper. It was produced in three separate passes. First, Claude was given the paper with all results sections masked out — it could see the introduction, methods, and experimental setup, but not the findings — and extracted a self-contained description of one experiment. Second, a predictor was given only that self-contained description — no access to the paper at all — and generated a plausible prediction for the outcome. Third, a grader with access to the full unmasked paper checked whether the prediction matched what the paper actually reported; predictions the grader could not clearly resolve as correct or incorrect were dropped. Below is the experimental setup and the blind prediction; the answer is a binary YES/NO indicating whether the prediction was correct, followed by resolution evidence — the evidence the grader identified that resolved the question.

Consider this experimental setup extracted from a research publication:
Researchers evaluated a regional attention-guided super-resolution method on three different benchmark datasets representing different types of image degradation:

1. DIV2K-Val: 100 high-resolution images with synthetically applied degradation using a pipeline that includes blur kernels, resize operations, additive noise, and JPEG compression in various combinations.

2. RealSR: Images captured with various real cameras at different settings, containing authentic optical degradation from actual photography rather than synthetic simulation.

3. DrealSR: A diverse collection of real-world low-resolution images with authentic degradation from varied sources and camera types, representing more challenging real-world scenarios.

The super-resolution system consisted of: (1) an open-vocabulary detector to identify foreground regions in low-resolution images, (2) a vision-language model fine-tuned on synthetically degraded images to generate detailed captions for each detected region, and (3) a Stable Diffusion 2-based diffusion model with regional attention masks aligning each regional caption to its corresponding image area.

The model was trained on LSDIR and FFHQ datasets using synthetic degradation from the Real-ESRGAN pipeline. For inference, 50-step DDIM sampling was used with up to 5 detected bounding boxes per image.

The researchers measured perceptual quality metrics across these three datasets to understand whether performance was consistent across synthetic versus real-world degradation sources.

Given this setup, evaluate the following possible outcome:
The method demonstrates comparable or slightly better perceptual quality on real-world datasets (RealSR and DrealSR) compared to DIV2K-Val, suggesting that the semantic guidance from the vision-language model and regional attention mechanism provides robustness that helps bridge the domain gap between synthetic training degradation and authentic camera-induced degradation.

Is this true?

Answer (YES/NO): NO